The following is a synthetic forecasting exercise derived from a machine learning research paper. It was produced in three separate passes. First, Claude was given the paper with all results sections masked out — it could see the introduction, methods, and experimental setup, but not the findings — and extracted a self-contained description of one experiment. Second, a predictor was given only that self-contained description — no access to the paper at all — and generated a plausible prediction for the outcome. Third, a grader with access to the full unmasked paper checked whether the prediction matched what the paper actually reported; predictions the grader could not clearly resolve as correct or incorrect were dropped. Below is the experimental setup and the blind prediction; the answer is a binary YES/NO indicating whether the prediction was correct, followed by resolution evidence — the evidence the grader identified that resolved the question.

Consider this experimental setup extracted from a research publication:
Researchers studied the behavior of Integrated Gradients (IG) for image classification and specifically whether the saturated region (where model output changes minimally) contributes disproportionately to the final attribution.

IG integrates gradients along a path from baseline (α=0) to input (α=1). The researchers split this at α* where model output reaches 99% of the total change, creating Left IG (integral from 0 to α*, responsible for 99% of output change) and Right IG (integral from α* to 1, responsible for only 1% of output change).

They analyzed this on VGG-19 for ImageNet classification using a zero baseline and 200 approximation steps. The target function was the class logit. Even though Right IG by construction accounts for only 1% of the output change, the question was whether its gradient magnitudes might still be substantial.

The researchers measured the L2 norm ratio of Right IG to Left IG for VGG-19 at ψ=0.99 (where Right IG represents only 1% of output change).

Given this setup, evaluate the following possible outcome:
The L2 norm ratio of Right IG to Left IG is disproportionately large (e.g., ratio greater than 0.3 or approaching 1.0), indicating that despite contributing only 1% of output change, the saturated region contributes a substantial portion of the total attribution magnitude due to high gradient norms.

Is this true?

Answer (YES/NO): YES